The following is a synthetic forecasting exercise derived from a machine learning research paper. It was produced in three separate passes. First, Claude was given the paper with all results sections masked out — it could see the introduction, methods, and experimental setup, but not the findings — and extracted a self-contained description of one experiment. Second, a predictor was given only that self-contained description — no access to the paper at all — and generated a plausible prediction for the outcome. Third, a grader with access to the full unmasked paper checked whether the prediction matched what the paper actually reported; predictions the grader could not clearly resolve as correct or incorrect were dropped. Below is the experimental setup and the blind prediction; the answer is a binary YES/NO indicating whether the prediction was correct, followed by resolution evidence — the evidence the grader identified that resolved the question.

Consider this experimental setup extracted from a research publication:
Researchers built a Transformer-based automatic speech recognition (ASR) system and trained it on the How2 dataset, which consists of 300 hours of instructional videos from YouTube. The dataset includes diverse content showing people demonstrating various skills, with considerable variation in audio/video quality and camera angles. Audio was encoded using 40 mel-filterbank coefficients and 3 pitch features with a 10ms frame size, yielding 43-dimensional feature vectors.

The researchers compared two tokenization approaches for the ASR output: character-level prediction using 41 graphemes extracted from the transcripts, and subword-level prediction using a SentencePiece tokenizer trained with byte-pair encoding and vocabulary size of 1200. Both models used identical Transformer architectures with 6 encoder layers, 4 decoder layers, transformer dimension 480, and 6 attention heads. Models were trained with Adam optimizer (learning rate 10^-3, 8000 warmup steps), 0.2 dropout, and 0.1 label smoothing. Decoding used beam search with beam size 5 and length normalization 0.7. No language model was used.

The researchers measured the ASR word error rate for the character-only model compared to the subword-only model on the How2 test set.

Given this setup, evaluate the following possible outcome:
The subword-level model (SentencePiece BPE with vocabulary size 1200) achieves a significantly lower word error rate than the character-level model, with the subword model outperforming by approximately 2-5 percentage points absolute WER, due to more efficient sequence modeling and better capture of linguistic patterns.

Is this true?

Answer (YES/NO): YES